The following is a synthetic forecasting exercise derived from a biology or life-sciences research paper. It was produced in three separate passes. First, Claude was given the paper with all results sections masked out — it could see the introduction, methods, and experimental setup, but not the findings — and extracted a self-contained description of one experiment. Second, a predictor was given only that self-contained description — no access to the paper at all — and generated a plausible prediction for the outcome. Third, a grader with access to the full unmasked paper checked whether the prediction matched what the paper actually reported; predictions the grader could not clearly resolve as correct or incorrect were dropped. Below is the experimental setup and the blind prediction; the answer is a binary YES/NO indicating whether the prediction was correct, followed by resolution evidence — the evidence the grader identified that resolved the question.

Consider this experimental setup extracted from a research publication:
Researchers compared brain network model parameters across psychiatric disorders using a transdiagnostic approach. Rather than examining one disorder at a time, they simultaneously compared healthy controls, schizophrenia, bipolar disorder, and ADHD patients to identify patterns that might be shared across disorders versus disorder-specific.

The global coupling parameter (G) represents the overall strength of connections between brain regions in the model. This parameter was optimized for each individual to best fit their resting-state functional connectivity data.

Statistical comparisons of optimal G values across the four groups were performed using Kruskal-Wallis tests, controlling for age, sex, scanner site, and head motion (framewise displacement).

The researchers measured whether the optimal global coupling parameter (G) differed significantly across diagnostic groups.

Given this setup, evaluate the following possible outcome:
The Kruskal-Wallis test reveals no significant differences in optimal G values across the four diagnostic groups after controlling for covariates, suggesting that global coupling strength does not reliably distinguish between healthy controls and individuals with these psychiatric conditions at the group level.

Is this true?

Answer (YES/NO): NO